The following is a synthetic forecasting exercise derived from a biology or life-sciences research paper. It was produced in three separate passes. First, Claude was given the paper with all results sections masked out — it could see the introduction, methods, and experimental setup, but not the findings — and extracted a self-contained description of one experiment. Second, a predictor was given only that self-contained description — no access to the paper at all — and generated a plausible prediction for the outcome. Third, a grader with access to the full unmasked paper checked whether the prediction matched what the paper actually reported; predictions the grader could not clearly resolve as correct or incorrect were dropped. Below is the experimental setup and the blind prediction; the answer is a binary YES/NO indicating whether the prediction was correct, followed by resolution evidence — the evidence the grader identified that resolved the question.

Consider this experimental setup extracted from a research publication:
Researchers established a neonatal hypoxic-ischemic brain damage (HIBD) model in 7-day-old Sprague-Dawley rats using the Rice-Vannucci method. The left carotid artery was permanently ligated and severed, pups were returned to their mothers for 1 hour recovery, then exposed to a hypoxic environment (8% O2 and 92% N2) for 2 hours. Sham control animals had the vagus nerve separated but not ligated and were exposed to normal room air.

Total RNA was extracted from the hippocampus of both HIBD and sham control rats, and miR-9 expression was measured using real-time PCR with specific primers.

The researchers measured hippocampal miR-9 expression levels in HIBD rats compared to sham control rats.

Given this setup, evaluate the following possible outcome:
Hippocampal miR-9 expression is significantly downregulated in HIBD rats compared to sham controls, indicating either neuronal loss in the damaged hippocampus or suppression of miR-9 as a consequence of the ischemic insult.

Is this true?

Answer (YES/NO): NO